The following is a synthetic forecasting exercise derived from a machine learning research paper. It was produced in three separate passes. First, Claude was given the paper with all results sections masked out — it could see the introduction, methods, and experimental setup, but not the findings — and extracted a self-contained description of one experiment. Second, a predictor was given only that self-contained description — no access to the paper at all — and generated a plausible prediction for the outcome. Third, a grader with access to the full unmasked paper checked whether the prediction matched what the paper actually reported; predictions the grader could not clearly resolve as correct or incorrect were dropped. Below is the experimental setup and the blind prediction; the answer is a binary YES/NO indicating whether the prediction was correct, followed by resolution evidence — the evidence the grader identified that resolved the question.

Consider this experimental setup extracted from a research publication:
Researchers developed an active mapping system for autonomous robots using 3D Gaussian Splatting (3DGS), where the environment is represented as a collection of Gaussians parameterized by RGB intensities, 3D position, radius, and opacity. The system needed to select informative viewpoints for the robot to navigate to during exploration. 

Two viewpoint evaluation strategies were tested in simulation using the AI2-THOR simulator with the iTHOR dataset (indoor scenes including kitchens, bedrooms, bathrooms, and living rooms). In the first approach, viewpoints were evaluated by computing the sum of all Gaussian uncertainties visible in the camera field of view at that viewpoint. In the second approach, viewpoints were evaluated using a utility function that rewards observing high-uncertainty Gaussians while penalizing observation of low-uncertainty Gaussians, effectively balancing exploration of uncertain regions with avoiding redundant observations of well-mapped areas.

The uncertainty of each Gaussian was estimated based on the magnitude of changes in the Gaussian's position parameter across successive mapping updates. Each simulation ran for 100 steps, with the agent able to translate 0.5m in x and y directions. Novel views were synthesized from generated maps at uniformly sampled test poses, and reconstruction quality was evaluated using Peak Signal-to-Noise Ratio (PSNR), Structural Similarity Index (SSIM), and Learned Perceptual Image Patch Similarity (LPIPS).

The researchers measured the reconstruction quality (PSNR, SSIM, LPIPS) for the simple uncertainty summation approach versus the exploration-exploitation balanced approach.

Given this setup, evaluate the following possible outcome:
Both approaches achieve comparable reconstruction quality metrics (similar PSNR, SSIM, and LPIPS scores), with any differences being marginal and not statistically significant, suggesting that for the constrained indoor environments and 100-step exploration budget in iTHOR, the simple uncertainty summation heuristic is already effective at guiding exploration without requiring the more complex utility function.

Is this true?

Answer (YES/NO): NO